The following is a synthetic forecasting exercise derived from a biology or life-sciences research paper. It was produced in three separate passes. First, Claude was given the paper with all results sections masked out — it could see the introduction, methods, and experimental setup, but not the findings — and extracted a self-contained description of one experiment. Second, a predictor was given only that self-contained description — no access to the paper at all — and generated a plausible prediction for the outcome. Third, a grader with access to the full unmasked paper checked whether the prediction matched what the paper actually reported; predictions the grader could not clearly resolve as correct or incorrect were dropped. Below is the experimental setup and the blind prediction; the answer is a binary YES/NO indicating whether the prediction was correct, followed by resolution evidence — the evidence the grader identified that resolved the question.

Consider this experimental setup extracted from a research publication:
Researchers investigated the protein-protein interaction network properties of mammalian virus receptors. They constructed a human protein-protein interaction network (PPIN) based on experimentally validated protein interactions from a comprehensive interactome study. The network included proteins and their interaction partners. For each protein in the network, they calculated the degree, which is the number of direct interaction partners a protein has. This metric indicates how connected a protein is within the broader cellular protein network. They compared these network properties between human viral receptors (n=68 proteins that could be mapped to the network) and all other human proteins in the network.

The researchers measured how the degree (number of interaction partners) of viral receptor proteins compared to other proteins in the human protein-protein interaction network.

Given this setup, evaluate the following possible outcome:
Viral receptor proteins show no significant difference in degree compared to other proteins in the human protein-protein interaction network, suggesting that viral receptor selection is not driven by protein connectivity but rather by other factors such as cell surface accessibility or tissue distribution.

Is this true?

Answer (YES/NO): NO